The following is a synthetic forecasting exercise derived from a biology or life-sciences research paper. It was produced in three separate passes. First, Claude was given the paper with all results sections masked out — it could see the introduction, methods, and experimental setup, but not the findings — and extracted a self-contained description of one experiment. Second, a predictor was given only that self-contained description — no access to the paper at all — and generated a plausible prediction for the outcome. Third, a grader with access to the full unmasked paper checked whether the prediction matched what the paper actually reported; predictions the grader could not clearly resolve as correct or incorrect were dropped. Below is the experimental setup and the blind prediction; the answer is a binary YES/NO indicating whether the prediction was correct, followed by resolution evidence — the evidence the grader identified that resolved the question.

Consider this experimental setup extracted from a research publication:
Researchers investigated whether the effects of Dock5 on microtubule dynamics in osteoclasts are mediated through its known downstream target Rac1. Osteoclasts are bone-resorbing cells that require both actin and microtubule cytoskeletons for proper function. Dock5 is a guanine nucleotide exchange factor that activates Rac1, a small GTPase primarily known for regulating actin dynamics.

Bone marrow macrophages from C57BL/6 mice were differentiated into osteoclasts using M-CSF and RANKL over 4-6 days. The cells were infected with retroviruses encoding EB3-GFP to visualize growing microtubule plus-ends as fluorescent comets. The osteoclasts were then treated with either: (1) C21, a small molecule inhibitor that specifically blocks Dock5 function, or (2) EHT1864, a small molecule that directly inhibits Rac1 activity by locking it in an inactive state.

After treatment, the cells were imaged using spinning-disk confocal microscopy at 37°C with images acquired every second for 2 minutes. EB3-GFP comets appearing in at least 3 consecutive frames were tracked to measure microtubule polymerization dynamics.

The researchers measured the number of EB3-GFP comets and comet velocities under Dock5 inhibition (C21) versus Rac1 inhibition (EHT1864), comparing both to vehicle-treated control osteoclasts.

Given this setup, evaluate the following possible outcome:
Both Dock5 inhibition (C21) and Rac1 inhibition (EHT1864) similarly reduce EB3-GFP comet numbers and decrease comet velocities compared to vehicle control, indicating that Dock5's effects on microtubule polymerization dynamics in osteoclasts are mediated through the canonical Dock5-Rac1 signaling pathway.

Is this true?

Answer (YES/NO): NO